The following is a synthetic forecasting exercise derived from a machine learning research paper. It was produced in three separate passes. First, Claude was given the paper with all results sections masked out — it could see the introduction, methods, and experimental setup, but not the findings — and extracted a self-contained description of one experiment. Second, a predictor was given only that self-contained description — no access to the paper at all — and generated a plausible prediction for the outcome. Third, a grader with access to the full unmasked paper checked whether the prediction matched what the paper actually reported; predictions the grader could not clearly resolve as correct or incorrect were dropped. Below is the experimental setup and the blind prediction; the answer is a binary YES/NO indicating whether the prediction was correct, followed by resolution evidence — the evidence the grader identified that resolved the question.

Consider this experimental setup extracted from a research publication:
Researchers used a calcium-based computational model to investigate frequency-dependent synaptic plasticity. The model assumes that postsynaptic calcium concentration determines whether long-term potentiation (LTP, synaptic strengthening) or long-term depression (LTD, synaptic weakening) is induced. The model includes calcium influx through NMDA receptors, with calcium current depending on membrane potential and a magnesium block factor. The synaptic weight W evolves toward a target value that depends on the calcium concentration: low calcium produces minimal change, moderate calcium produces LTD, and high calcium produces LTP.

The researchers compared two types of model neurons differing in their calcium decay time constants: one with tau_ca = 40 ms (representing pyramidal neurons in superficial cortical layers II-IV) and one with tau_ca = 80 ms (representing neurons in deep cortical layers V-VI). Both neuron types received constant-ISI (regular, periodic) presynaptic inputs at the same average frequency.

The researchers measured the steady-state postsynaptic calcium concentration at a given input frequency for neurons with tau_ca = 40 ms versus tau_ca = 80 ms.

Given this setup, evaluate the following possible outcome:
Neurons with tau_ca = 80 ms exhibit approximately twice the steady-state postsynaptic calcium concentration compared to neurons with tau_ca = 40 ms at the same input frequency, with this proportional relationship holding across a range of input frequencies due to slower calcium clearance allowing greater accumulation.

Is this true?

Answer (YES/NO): YES